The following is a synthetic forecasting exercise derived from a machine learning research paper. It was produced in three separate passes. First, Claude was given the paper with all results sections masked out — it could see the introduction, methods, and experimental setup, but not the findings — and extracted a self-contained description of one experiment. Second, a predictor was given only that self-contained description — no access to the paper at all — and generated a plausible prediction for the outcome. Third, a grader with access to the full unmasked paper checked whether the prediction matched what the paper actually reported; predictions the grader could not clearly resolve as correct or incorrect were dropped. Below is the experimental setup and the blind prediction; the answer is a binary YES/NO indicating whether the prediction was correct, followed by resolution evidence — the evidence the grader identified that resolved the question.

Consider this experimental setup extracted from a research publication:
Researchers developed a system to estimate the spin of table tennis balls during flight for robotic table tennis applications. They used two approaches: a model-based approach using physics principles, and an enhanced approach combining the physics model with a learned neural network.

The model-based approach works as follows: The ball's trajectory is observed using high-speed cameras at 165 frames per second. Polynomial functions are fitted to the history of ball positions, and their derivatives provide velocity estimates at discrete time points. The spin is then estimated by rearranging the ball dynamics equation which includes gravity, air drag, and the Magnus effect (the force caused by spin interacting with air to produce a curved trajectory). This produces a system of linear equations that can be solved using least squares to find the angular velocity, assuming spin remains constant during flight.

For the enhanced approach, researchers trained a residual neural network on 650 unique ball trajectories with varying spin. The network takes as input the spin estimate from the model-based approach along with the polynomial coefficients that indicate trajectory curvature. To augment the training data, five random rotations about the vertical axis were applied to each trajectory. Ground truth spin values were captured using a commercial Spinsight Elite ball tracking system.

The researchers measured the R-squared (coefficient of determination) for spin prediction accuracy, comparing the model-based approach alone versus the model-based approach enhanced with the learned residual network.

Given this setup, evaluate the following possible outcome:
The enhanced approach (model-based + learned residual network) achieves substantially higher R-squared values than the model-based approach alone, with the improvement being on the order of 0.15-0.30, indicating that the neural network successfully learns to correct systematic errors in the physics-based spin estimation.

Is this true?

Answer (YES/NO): YES